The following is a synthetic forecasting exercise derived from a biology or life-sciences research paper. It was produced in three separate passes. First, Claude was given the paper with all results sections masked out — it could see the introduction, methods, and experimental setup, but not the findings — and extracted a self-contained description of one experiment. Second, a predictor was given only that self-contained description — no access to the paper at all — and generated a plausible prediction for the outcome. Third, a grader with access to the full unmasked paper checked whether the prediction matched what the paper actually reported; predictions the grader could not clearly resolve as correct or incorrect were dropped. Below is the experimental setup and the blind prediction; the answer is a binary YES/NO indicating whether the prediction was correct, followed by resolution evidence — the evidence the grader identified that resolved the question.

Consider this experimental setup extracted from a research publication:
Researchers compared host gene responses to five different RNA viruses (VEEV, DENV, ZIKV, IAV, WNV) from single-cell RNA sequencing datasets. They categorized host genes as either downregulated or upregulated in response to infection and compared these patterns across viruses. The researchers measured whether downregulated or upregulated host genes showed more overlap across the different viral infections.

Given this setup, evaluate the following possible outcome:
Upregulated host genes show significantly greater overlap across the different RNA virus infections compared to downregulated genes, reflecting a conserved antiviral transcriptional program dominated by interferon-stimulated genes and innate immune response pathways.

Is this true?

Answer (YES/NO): NO